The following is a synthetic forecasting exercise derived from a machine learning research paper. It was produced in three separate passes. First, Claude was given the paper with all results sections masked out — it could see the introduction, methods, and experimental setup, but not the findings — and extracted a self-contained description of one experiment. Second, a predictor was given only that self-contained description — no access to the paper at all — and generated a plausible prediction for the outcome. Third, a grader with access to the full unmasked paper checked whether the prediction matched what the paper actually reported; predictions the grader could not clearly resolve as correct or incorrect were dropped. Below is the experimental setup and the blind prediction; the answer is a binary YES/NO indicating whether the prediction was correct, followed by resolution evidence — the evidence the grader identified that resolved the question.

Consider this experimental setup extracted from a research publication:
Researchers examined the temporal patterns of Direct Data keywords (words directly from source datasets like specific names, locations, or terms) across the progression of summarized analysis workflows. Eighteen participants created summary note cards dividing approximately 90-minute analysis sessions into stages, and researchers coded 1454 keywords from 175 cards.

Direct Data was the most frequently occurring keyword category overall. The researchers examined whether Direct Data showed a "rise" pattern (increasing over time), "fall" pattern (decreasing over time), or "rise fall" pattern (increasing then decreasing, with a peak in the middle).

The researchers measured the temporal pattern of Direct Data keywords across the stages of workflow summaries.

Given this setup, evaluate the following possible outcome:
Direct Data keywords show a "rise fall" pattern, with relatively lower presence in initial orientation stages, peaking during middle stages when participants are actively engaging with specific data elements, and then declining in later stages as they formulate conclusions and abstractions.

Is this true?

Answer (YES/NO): YES